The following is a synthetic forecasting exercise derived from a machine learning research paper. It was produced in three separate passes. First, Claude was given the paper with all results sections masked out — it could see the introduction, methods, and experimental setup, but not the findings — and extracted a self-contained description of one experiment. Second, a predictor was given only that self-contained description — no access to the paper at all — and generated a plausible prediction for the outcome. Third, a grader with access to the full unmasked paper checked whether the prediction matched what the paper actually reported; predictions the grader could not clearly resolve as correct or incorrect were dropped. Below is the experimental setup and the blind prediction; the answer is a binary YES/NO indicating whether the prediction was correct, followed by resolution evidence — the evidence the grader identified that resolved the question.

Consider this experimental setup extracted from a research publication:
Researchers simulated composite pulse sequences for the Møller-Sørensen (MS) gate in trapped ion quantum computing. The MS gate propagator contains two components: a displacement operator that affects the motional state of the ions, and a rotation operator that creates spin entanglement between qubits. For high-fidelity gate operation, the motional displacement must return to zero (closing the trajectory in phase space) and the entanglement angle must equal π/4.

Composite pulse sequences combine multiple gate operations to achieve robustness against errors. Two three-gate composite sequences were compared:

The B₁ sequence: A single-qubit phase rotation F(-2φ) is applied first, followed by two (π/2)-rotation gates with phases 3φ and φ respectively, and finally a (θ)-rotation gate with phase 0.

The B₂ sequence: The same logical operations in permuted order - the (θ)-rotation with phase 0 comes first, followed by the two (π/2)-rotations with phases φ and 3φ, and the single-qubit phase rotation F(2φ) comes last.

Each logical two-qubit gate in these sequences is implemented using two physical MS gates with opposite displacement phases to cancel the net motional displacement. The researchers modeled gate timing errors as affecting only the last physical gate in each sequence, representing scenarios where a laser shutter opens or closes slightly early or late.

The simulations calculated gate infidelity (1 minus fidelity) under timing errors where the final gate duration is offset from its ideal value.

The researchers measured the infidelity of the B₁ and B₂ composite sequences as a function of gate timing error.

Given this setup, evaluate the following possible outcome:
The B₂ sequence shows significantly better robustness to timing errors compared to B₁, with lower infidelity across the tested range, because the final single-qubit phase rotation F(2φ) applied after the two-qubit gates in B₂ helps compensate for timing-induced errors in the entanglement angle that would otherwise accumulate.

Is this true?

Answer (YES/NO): YES